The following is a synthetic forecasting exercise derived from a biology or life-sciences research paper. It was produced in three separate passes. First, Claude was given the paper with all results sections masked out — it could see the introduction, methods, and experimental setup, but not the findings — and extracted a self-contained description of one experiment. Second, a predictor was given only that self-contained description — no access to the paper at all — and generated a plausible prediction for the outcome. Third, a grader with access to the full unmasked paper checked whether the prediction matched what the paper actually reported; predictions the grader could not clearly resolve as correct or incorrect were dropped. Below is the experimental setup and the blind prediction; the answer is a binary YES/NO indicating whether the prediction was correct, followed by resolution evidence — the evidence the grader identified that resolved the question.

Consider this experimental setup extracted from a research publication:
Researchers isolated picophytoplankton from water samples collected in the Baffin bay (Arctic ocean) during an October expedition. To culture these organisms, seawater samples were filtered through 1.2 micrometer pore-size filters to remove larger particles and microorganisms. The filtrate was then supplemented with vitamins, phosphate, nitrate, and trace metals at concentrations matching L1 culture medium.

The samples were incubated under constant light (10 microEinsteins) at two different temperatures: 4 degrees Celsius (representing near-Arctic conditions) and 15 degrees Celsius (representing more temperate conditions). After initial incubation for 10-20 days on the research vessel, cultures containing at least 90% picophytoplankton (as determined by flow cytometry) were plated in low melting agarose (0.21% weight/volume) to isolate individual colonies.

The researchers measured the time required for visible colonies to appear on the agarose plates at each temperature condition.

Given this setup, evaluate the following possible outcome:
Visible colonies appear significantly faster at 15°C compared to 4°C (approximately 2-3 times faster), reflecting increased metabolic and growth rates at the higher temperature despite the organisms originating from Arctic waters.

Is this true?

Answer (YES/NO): YES